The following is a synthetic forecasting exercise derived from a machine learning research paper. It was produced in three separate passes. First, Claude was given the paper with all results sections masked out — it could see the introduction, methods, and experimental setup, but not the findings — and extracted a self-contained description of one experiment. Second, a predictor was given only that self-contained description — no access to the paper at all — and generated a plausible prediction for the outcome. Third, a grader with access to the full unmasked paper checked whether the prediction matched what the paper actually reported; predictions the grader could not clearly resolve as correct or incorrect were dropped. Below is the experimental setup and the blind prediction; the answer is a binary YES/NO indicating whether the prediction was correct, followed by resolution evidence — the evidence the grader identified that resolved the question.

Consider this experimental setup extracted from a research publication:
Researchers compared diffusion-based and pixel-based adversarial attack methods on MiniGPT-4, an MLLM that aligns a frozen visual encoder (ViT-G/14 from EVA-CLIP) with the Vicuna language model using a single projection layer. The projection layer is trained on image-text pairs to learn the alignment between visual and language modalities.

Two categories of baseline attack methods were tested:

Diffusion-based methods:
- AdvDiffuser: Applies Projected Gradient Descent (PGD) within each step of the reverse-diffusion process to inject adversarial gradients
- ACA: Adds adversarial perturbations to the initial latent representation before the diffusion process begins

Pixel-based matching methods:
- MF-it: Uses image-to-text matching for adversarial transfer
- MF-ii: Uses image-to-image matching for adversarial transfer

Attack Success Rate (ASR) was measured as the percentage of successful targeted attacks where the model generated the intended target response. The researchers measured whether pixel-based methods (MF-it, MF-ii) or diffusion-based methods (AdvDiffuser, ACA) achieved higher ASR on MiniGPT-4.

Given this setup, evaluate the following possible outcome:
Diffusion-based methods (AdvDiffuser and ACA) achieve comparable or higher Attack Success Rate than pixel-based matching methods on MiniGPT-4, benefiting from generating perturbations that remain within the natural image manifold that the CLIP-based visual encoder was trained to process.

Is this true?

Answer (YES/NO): NO